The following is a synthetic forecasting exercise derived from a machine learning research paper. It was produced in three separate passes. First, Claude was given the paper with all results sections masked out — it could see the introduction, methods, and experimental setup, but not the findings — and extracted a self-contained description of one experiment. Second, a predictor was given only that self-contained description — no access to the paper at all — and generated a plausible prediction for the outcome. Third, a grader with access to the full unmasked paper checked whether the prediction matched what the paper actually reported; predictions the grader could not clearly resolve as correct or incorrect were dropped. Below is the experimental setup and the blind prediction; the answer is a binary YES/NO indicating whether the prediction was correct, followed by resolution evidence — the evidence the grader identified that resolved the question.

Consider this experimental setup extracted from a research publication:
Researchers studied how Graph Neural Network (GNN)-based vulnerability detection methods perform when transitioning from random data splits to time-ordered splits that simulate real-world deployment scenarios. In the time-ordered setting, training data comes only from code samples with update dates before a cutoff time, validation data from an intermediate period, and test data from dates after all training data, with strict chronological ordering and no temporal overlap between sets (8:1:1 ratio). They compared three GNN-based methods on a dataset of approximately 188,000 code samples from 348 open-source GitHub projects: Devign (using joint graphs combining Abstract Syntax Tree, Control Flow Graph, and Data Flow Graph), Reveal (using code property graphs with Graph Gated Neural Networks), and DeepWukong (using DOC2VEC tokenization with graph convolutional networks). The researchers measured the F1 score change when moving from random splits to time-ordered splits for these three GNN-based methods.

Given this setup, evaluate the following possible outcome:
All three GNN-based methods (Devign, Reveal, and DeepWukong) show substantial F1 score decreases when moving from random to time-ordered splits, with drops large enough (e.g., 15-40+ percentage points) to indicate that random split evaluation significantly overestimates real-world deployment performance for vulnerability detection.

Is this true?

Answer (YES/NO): NO